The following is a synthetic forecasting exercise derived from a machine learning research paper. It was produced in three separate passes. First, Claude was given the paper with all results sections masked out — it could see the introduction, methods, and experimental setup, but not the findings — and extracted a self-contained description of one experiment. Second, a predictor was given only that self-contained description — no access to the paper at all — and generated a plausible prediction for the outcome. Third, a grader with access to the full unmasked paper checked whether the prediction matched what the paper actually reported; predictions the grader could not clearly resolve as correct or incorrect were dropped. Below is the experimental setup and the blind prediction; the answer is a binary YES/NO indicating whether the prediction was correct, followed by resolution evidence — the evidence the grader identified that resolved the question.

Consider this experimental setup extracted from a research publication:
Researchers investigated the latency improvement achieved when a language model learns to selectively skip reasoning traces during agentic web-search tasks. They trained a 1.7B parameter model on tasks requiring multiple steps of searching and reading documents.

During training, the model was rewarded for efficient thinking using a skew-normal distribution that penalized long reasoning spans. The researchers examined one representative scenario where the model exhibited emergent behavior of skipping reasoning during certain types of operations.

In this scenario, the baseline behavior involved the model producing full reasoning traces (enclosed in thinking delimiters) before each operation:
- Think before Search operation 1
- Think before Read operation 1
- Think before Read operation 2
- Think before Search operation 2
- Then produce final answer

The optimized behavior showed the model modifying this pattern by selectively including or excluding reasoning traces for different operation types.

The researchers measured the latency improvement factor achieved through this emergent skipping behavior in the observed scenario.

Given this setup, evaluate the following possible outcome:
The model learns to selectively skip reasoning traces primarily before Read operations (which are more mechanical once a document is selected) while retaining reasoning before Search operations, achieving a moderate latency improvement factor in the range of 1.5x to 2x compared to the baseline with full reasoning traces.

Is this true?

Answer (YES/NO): NO